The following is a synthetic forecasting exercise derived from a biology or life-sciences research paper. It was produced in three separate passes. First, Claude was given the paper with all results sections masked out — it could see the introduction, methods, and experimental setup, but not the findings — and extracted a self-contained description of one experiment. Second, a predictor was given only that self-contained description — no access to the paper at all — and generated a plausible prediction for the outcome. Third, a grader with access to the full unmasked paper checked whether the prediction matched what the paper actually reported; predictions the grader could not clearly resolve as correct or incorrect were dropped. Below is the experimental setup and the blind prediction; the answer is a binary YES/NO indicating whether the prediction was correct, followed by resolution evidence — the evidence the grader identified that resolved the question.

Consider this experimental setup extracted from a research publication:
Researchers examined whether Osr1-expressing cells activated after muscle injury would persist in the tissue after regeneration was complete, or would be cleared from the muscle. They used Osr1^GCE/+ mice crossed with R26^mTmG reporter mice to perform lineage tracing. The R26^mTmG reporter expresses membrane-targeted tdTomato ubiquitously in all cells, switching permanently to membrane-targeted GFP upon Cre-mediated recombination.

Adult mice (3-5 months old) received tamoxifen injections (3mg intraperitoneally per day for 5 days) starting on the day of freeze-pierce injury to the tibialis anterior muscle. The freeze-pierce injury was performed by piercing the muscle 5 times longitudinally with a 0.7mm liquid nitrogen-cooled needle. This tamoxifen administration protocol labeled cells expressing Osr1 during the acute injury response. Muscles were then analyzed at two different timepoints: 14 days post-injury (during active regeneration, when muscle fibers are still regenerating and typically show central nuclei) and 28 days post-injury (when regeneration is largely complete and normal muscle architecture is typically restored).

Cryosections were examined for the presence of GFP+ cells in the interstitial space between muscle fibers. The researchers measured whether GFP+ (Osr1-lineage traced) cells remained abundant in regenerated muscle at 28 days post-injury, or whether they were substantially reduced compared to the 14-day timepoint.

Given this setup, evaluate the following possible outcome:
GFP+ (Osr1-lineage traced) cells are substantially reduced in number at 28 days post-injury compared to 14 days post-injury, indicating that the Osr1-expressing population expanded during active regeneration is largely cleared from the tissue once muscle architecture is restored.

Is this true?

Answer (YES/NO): NO